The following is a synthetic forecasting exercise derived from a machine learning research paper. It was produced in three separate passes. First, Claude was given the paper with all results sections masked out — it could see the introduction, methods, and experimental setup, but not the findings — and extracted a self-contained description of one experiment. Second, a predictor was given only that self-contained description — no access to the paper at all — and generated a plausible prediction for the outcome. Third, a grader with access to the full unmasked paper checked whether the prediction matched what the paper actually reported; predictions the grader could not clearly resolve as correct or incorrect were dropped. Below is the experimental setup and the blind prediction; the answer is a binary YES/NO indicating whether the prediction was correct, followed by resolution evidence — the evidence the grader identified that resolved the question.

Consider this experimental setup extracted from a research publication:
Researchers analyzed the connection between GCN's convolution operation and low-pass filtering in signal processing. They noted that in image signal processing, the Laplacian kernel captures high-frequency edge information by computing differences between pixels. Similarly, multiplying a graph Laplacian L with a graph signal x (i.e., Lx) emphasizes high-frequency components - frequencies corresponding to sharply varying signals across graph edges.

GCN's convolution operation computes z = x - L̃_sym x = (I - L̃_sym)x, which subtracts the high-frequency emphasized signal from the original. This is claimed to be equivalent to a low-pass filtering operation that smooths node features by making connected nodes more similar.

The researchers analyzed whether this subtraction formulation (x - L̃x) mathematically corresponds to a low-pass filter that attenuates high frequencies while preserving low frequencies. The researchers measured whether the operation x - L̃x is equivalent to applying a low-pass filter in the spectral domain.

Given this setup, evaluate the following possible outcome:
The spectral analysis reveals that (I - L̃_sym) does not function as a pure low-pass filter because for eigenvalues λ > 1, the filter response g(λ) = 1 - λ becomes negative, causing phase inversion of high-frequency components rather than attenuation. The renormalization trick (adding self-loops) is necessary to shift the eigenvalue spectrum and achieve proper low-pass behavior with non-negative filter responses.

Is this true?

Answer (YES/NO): NO